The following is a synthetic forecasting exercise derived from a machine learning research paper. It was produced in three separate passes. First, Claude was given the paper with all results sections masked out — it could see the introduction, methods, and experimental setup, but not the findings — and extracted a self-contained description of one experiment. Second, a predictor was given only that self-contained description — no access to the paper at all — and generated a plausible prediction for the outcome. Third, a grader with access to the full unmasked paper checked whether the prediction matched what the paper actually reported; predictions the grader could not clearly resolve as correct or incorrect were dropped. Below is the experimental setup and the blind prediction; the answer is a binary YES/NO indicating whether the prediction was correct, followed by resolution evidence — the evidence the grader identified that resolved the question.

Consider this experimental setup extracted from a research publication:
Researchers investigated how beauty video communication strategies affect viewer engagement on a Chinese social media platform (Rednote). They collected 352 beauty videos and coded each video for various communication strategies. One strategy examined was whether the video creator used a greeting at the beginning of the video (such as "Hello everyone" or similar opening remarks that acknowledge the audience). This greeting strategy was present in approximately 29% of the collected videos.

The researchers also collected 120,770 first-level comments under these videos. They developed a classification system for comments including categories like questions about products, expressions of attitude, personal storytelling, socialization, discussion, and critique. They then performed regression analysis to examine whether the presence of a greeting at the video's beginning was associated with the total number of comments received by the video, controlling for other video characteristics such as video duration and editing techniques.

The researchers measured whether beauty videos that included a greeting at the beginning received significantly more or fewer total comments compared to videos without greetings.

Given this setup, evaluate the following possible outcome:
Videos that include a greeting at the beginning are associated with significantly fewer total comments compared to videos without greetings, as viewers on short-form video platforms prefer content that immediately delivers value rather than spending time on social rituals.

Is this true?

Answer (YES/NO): NO